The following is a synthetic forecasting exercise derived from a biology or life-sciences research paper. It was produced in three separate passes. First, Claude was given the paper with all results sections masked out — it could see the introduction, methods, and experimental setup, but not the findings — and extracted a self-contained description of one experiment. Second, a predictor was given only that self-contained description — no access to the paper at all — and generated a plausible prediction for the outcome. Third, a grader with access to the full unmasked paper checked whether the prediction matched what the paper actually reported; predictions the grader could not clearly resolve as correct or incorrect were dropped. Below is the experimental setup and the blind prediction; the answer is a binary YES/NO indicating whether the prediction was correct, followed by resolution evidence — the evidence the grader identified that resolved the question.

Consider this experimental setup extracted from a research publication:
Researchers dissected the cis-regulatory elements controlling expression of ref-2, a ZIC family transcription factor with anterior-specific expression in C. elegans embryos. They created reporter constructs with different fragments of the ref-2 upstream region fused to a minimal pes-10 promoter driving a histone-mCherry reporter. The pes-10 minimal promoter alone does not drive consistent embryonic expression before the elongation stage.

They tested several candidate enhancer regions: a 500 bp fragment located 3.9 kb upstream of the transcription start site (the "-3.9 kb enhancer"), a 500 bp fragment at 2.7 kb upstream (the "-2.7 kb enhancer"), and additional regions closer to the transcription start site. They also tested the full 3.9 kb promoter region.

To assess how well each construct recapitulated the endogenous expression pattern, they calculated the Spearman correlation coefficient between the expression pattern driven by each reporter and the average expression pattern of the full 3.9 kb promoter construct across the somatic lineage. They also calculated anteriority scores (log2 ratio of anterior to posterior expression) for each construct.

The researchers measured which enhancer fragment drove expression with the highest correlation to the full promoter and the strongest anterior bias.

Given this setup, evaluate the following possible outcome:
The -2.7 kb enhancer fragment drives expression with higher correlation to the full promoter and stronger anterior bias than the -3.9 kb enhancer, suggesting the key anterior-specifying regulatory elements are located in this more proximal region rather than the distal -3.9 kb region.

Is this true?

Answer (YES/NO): NO